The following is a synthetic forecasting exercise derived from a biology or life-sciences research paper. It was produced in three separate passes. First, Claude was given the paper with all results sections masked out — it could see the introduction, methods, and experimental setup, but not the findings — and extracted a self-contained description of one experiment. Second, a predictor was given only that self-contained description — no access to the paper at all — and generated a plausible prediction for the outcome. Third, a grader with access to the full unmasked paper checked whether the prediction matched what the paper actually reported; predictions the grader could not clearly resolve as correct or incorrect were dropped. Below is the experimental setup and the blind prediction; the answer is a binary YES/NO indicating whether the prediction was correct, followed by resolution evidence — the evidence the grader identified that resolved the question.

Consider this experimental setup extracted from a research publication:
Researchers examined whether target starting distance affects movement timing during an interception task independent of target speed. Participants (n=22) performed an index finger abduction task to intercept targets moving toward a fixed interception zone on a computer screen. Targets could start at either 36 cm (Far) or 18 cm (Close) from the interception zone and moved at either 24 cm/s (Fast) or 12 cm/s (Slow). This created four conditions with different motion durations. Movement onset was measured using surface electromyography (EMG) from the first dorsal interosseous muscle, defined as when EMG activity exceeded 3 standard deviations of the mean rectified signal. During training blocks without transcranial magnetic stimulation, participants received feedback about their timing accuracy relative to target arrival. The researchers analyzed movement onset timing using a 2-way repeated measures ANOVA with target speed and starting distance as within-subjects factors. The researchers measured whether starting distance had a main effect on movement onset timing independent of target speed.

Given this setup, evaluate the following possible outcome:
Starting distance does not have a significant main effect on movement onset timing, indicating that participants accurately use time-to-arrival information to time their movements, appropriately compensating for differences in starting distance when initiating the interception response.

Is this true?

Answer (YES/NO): NO